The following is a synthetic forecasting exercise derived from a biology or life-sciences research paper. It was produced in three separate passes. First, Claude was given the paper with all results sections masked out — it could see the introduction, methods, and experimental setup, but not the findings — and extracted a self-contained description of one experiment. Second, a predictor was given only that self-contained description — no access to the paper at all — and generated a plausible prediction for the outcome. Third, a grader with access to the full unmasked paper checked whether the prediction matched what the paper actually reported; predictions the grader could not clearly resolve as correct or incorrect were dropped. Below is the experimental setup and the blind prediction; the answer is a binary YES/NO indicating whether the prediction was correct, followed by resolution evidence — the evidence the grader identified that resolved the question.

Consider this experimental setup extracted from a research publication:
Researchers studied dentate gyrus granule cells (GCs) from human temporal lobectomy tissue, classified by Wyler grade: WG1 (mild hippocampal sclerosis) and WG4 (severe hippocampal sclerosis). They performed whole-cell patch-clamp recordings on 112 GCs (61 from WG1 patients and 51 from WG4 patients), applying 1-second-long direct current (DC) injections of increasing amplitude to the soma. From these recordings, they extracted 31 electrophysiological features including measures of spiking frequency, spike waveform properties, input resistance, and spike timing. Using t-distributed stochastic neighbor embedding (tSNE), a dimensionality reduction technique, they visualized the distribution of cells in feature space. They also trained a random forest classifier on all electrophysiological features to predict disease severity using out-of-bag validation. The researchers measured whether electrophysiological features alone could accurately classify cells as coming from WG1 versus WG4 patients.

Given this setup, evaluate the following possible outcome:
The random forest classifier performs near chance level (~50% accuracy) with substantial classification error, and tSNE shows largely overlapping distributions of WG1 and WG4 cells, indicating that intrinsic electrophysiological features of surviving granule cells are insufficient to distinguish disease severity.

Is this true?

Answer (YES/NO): NO